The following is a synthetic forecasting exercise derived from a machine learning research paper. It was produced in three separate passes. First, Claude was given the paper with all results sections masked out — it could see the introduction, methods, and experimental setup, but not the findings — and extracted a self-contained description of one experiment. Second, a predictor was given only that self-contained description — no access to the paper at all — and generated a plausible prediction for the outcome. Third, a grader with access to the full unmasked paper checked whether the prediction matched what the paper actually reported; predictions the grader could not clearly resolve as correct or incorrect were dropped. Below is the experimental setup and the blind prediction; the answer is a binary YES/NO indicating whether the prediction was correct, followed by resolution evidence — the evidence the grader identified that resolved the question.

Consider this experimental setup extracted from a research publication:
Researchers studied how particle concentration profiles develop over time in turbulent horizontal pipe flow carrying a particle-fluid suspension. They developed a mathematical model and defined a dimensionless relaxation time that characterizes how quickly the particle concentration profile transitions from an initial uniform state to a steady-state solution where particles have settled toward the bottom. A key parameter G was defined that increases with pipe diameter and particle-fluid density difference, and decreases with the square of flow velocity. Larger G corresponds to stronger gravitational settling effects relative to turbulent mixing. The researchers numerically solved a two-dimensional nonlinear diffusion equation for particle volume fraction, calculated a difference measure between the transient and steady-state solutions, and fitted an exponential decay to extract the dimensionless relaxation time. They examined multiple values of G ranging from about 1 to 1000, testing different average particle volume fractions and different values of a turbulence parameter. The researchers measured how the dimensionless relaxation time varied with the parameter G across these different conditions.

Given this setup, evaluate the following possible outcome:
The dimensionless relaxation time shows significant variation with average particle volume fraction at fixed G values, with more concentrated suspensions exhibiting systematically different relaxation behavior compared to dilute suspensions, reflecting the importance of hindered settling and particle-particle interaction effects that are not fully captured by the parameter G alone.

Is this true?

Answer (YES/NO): NO